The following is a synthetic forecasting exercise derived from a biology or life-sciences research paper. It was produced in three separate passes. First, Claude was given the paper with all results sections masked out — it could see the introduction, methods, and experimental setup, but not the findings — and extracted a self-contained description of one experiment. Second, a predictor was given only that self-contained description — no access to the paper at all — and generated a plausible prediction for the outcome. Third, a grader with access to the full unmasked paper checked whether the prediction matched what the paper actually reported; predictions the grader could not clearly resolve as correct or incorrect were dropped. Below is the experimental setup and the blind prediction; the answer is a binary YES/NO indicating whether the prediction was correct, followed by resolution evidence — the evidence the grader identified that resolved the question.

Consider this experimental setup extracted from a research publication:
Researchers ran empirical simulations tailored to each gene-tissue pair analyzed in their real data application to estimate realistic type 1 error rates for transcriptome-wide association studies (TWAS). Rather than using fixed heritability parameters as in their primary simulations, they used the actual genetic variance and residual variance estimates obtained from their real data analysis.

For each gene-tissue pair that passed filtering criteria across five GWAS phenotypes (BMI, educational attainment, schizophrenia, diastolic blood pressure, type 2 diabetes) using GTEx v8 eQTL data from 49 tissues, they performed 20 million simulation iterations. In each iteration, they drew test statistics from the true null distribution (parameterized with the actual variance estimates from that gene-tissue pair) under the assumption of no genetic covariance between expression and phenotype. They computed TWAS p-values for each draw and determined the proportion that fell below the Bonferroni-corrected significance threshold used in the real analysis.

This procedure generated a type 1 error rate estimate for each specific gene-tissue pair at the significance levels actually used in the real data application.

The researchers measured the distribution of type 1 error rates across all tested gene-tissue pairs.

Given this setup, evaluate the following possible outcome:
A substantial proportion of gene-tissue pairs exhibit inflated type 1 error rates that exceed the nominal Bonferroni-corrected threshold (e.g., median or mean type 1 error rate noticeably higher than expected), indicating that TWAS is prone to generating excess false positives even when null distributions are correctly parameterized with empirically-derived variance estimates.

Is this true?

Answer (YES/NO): YES